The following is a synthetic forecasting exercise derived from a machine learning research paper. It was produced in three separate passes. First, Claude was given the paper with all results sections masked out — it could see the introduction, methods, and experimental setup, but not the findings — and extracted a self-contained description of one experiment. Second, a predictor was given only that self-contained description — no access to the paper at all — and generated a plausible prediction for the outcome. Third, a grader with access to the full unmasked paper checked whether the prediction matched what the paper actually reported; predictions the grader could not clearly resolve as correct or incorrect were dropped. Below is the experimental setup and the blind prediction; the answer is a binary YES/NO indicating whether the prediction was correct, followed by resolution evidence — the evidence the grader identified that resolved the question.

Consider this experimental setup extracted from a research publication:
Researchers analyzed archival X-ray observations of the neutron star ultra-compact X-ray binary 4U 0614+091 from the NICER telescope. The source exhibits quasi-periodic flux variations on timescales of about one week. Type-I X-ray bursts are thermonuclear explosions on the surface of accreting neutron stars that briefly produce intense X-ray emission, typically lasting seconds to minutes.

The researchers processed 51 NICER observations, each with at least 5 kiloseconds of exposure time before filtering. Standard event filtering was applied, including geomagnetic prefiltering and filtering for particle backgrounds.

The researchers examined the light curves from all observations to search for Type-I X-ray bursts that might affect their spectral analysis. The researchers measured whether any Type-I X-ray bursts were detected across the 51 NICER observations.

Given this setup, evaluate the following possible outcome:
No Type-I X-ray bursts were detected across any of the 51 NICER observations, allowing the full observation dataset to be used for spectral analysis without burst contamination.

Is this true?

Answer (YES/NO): NO